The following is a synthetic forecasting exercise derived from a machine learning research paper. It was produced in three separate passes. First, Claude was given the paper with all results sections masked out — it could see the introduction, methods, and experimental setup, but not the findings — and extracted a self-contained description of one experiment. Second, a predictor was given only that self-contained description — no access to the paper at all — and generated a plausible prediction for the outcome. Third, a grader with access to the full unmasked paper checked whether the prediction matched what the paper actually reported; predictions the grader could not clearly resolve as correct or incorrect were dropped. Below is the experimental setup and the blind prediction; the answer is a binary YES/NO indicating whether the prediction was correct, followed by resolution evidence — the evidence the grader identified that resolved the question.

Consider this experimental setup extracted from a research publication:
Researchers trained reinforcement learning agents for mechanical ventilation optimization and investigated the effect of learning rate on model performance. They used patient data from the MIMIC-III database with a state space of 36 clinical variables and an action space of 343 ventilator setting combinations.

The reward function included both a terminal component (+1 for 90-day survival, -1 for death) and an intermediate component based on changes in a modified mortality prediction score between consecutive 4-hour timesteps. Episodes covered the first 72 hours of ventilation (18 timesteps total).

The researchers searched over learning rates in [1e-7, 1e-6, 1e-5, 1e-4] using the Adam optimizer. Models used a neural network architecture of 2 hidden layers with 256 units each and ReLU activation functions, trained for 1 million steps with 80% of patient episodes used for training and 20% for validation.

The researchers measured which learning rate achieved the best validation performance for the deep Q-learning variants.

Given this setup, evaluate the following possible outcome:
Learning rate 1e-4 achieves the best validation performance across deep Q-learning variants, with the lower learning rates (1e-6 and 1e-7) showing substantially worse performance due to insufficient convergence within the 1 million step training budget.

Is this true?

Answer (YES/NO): NO